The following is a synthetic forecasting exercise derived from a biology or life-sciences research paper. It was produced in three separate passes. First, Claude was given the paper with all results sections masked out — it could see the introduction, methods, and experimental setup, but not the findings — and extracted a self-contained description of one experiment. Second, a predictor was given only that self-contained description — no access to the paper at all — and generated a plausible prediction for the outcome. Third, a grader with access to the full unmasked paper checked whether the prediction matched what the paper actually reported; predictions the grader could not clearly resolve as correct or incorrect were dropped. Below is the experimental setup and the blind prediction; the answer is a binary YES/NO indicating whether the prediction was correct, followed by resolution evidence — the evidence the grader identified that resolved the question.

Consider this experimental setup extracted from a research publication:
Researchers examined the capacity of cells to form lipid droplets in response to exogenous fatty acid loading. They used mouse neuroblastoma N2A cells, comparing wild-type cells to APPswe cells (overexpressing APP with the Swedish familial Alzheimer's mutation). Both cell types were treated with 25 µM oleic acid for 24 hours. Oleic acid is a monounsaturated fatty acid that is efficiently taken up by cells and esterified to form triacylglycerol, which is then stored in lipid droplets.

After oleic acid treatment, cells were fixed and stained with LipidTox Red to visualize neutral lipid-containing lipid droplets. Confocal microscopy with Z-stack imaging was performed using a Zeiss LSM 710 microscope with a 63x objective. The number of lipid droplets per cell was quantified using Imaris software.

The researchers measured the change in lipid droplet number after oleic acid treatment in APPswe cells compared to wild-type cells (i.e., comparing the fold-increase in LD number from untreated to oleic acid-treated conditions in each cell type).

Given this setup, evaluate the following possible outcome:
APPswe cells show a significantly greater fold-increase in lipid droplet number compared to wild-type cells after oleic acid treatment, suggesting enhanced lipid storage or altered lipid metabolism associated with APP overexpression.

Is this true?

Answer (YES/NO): NO